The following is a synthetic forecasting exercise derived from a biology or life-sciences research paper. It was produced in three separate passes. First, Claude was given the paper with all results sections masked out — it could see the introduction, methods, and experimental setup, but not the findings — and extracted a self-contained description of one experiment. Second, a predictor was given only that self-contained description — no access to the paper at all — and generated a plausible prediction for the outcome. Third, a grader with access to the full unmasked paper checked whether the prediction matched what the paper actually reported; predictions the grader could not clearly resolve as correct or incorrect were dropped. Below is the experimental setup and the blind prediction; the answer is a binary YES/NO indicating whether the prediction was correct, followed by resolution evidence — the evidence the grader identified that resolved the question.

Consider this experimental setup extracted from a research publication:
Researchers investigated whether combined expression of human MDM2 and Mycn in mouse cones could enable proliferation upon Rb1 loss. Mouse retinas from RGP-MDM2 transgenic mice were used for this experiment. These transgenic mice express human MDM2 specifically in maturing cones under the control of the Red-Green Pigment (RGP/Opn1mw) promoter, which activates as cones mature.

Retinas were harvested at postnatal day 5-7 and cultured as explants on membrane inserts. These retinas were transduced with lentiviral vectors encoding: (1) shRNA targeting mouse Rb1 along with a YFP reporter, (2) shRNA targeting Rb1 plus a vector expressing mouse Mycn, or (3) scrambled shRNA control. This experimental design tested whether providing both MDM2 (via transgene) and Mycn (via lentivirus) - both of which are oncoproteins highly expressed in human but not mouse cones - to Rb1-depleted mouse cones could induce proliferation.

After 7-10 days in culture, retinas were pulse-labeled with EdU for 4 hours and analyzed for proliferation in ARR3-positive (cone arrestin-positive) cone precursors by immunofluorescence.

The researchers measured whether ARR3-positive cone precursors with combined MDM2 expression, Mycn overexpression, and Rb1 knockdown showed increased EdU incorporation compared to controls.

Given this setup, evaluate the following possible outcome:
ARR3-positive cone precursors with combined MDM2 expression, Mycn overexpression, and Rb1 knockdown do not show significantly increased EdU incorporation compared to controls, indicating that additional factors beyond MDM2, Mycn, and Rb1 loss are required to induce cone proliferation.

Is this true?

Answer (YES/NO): YES